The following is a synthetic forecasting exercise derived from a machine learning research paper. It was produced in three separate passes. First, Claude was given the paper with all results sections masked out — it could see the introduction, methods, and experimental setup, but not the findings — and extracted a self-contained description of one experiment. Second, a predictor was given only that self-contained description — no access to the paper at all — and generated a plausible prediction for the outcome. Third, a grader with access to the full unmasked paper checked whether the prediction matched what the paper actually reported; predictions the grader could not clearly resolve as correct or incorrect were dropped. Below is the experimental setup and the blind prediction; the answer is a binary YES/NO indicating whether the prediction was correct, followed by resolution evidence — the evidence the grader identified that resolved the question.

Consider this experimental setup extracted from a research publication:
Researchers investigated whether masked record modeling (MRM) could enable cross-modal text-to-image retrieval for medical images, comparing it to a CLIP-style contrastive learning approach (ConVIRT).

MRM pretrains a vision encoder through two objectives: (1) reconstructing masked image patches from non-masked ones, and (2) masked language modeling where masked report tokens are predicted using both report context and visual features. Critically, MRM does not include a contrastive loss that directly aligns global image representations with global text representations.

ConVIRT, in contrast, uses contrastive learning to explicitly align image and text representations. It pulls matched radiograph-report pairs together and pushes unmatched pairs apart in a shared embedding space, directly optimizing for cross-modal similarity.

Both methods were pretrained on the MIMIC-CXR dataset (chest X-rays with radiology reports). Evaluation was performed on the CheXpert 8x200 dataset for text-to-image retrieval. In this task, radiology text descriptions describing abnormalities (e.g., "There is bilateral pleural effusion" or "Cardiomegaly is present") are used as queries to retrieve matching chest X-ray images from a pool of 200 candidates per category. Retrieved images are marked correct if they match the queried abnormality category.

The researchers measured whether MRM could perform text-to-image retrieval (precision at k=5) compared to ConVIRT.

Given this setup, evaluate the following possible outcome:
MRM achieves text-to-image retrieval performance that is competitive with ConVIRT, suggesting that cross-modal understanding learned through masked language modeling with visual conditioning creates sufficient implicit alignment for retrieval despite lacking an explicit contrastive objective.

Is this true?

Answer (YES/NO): NO